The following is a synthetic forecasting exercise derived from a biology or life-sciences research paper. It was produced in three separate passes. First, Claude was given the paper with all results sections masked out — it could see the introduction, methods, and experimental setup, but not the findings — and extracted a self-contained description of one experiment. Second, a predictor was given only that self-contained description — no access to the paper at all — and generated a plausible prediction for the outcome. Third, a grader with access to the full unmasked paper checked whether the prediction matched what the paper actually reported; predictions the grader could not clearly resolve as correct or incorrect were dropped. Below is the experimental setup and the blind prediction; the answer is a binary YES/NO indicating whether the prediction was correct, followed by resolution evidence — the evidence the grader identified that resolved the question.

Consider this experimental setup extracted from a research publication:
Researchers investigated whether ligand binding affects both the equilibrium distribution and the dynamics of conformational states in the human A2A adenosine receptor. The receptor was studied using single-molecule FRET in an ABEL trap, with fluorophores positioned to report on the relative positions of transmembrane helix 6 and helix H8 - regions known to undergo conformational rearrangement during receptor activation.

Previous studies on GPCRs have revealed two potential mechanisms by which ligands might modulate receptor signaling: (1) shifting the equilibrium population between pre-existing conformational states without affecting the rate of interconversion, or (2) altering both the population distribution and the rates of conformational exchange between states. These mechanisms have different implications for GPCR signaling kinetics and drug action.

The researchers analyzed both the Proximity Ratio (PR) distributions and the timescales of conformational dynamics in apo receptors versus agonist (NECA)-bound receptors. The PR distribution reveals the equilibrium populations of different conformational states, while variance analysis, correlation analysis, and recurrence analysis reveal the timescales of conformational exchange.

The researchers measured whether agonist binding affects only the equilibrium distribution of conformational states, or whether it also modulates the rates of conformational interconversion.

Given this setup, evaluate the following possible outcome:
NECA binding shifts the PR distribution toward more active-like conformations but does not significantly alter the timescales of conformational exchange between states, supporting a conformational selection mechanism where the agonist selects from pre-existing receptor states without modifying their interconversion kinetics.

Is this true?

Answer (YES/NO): NO